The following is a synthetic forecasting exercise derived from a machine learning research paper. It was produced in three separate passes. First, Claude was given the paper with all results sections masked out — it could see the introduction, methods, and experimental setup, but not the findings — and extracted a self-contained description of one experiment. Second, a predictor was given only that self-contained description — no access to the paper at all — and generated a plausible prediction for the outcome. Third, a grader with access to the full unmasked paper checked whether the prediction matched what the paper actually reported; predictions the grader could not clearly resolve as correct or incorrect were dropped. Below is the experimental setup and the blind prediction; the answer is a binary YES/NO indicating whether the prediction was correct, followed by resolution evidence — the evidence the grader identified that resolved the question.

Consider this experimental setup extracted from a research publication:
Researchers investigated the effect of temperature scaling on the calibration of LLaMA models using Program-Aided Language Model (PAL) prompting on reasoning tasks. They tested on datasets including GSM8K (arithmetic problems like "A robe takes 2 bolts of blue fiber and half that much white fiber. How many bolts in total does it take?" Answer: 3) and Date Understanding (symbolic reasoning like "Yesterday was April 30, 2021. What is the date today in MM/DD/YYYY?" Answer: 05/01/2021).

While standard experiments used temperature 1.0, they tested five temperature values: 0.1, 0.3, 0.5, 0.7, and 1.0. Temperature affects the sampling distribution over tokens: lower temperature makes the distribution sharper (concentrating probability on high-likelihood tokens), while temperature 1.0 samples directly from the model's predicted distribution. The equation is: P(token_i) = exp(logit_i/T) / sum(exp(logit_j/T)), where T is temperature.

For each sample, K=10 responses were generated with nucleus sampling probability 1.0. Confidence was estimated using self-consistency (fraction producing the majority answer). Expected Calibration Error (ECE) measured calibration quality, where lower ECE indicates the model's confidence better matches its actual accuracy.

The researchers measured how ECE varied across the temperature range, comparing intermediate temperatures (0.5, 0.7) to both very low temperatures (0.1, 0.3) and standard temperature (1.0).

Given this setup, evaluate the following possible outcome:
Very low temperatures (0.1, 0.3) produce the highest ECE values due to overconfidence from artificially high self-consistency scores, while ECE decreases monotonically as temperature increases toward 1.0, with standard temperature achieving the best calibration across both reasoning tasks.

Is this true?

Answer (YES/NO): NO